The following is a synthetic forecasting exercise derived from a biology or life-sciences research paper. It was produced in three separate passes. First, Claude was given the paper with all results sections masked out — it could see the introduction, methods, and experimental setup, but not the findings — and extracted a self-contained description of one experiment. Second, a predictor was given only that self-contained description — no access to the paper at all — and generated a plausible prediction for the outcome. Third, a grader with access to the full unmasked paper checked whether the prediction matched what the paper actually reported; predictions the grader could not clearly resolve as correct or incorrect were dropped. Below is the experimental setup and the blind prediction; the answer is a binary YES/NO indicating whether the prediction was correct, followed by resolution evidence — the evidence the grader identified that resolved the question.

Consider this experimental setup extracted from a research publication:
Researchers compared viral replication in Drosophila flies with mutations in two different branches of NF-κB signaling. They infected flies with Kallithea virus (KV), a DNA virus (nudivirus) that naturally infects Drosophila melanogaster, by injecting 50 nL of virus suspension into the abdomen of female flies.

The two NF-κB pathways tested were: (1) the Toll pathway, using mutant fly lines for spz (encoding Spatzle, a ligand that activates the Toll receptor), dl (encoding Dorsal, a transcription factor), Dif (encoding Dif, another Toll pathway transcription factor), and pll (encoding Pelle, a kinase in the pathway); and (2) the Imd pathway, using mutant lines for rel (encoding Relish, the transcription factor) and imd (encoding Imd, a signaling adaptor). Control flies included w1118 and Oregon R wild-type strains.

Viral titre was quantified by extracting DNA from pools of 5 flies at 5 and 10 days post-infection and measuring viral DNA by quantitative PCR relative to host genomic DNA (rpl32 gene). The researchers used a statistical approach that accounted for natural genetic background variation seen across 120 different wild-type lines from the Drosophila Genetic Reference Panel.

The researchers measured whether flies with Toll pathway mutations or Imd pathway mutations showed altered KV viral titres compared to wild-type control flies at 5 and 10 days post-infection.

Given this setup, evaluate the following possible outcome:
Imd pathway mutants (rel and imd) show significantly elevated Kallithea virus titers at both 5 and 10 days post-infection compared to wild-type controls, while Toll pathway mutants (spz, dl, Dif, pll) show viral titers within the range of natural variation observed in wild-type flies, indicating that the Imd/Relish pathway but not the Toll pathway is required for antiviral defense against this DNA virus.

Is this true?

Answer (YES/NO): YES